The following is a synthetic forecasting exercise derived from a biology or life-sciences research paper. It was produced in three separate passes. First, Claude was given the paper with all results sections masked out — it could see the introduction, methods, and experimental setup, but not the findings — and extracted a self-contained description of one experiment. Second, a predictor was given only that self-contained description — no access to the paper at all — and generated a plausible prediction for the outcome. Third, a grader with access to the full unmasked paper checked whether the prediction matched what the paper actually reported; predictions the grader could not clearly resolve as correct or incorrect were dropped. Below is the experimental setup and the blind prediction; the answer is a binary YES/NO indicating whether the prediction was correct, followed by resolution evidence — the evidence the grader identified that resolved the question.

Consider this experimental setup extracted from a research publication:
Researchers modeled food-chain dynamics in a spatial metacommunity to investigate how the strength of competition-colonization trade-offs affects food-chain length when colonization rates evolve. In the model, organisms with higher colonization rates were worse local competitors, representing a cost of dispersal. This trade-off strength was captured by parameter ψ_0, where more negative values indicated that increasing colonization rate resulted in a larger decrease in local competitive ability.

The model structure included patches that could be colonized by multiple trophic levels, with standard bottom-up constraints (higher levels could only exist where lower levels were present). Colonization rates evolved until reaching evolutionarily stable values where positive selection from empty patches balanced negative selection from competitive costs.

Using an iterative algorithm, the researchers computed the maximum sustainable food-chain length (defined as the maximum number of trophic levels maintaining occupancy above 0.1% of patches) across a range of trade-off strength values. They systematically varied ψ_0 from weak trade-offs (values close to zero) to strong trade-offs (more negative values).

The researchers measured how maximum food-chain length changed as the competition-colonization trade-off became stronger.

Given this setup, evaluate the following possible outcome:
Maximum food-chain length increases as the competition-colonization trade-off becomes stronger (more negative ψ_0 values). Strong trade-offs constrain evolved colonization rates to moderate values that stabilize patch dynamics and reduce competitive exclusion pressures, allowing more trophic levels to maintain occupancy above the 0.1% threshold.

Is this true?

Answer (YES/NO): NO